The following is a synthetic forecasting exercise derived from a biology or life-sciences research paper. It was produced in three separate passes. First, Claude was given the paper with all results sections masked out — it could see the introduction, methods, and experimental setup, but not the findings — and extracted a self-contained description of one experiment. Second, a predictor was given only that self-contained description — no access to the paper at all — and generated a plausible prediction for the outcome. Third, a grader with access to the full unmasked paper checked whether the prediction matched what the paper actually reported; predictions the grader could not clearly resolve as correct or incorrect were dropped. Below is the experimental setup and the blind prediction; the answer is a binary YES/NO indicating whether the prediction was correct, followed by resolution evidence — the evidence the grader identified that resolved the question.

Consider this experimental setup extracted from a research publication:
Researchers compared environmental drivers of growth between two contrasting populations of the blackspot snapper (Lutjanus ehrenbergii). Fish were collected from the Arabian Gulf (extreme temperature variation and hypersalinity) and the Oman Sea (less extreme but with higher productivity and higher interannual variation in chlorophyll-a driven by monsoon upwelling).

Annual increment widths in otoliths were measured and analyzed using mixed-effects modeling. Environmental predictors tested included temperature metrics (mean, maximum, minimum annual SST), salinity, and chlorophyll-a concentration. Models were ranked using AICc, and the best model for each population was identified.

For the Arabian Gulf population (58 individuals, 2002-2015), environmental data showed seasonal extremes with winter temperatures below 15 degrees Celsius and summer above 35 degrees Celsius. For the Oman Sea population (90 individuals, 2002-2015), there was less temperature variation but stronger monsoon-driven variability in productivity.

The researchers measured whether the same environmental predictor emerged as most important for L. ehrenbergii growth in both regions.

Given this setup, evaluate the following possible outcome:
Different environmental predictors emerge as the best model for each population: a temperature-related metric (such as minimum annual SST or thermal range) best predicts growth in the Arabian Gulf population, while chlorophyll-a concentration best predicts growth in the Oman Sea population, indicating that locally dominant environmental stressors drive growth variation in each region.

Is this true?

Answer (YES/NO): NO